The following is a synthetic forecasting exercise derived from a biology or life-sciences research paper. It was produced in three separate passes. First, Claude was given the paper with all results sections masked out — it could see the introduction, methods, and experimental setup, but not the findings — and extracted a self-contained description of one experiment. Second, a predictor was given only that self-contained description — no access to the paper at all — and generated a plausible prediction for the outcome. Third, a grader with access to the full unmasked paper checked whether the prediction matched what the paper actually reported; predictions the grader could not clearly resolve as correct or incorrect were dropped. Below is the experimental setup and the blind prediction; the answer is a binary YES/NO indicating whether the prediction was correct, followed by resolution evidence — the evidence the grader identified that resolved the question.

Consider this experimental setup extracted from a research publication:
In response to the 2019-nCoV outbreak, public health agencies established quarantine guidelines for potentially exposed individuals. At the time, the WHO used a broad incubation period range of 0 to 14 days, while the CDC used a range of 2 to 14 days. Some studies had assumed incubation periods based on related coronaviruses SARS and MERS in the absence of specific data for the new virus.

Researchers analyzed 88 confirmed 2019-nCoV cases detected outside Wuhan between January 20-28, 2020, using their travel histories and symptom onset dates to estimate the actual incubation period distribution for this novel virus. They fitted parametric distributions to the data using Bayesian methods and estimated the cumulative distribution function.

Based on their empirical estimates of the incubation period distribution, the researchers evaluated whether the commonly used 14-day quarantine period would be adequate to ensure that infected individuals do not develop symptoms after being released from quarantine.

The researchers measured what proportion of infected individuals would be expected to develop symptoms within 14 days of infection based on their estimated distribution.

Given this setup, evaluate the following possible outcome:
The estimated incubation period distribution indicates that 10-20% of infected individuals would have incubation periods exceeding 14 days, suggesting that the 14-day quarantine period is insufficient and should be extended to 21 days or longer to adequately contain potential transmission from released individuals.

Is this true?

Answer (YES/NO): NO